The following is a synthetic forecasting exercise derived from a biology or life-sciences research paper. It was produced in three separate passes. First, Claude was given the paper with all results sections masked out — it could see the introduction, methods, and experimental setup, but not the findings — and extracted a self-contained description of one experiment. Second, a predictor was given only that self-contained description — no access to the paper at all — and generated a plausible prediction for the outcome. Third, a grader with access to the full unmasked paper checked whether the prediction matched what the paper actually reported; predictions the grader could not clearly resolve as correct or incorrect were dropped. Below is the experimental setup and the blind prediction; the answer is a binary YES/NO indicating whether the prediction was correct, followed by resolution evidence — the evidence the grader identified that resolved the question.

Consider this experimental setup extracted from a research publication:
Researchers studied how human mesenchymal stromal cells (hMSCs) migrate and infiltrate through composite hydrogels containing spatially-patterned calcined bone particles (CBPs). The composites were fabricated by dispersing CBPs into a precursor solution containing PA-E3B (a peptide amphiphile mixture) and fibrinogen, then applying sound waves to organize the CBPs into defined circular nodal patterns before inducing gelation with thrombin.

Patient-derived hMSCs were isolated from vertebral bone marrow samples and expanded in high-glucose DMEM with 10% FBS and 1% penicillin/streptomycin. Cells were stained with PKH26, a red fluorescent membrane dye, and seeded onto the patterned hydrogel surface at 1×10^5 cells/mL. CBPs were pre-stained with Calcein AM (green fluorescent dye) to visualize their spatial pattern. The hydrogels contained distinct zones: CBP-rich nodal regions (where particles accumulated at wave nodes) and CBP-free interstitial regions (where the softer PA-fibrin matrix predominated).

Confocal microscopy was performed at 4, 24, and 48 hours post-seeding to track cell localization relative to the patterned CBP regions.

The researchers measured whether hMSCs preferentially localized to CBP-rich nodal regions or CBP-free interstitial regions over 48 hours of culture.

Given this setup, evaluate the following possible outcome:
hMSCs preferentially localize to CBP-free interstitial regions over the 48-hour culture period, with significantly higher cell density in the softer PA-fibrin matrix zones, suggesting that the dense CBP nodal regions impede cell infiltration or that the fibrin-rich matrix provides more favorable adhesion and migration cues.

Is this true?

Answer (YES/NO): YES